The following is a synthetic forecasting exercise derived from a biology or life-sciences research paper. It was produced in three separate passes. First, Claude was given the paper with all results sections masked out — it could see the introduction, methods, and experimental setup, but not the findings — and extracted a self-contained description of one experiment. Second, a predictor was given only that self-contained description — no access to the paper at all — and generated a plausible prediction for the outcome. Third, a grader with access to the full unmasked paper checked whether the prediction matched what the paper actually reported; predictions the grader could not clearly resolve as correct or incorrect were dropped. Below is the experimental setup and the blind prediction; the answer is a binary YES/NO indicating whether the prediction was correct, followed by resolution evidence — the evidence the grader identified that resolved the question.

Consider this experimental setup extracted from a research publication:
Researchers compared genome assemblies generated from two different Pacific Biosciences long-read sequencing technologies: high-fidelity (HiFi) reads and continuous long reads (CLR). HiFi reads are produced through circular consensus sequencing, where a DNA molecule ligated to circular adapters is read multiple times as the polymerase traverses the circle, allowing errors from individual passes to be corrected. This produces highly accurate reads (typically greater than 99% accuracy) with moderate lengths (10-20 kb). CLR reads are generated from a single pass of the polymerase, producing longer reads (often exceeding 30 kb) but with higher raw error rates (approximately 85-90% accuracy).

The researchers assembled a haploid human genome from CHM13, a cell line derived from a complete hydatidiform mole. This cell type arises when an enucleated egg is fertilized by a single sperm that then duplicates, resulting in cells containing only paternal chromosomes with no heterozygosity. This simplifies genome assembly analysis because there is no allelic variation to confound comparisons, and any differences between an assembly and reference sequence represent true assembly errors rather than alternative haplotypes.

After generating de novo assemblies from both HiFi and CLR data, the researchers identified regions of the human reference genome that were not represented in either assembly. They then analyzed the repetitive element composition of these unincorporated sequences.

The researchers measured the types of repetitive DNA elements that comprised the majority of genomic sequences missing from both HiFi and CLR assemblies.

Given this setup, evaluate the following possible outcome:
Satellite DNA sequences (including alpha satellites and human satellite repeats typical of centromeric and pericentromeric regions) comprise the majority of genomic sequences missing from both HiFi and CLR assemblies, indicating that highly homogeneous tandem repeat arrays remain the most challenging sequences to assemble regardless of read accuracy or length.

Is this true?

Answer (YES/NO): YES